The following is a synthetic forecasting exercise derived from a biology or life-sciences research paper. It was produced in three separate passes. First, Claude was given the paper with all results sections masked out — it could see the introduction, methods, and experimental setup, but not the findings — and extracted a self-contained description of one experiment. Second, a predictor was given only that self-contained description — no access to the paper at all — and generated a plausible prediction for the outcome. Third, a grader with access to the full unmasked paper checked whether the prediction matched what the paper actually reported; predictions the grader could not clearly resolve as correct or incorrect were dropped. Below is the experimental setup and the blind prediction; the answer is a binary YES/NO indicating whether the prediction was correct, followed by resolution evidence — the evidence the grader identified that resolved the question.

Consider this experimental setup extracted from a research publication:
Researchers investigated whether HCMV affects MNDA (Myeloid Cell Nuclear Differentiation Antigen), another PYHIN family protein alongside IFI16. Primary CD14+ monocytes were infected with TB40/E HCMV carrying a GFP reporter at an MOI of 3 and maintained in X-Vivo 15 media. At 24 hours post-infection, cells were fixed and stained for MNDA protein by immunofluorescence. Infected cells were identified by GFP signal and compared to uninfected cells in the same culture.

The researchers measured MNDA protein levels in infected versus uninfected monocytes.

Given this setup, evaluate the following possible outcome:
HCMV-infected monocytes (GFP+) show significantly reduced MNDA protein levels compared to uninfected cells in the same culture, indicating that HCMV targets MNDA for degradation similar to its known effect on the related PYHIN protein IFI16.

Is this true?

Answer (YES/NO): NO